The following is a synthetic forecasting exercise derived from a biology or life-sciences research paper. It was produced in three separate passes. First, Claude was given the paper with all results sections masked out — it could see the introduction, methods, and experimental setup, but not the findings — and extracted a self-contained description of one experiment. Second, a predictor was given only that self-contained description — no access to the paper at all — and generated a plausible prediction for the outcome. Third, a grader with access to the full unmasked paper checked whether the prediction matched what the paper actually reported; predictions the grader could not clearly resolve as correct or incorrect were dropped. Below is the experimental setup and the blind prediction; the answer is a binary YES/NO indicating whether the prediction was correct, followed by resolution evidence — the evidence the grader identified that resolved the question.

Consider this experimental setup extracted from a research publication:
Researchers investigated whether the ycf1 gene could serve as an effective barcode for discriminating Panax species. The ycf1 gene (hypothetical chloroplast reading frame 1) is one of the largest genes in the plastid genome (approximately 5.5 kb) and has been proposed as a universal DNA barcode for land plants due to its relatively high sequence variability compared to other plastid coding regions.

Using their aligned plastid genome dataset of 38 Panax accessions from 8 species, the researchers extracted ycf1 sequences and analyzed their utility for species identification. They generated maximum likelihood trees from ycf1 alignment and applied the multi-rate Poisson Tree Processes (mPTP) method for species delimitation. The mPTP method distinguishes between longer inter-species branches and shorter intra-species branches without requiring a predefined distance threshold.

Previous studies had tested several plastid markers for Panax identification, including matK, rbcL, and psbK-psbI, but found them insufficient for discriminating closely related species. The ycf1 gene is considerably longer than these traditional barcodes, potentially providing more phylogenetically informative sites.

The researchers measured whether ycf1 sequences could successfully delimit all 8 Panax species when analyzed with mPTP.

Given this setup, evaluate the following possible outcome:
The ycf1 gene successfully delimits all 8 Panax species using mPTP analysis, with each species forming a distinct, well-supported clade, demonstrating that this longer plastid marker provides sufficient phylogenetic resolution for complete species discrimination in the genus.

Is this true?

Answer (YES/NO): NO